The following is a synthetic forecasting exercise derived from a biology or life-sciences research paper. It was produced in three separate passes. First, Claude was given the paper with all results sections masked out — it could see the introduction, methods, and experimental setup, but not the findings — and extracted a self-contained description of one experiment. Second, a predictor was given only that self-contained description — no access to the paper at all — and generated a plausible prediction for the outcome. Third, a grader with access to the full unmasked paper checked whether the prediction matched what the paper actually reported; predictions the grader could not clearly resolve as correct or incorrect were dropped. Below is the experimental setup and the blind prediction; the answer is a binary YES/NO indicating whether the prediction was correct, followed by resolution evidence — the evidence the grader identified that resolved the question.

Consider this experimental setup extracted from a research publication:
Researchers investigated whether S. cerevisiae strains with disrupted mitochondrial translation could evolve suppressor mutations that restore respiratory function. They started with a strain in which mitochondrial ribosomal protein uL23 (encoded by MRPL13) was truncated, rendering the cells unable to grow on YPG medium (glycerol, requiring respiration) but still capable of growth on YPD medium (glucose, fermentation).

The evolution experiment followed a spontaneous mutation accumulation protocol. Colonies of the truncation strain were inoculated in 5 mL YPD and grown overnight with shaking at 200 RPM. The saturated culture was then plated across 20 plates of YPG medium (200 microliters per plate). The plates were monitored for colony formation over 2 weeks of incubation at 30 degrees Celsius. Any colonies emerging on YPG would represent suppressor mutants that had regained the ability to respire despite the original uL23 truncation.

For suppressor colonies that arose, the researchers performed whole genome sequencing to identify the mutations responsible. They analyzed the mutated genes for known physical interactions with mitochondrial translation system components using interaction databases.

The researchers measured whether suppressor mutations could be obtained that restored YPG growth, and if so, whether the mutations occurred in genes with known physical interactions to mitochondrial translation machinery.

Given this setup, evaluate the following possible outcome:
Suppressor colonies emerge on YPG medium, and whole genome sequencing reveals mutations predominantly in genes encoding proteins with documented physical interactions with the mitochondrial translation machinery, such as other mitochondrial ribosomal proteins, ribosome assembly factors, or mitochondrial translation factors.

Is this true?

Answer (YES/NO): YES